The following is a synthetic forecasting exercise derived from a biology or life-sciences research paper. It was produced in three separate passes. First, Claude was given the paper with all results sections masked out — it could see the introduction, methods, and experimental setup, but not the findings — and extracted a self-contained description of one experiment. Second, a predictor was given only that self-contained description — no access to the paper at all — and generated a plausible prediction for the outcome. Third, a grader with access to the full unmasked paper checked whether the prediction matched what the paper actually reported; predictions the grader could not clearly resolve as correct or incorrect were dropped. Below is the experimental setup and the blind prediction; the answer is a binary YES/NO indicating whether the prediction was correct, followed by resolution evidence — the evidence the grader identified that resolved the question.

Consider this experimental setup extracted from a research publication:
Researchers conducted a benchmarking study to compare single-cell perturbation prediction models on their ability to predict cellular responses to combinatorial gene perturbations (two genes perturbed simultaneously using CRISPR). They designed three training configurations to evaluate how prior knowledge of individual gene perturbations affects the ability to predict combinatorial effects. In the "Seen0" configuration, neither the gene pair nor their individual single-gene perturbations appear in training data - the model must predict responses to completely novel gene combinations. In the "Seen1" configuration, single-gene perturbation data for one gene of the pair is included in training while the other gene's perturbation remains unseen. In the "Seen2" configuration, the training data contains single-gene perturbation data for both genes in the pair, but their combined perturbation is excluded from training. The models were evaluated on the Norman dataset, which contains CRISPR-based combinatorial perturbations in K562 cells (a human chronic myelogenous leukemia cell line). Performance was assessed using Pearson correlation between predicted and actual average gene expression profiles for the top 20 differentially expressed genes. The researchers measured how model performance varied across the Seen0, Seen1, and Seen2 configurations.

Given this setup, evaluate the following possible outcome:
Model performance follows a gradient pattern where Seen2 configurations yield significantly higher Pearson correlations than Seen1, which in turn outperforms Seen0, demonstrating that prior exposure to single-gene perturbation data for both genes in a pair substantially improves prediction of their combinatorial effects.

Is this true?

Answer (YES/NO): NO